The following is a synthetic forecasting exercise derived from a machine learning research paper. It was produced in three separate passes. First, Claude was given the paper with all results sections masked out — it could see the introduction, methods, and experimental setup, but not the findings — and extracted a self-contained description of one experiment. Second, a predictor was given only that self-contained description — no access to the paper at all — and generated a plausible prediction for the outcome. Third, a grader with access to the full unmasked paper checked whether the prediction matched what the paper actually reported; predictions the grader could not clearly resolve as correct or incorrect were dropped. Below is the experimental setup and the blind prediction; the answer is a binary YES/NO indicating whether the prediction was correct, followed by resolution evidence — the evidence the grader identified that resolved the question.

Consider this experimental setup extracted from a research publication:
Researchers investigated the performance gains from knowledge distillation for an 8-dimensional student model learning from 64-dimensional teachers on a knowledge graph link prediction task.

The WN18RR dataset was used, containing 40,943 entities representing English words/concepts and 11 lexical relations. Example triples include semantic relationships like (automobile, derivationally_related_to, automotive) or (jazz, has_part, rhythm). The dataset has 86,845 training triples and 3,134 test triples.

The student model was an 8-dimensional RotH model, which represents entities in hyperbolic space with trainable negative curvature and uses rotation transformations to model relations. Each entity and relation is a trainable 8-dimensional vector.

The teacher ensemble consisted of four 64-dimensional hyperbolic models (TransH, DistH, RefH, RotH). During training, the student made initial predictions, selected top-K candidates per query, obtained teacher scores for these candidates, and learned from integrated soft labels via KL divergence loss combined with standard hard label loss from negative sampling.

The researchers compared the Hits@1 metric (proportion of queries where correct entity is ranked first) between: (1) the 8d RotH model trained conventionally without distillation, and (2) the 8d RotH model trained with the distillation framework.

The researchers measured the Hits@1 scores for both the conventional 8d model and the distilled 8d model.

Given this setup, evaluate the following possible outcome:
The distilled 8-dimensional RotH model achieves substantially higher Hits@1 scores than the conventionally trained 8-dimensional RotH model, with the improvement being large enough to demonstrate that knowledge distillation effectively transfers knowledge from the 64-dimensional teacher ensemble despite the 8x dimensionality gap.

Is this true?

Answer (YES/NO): YES